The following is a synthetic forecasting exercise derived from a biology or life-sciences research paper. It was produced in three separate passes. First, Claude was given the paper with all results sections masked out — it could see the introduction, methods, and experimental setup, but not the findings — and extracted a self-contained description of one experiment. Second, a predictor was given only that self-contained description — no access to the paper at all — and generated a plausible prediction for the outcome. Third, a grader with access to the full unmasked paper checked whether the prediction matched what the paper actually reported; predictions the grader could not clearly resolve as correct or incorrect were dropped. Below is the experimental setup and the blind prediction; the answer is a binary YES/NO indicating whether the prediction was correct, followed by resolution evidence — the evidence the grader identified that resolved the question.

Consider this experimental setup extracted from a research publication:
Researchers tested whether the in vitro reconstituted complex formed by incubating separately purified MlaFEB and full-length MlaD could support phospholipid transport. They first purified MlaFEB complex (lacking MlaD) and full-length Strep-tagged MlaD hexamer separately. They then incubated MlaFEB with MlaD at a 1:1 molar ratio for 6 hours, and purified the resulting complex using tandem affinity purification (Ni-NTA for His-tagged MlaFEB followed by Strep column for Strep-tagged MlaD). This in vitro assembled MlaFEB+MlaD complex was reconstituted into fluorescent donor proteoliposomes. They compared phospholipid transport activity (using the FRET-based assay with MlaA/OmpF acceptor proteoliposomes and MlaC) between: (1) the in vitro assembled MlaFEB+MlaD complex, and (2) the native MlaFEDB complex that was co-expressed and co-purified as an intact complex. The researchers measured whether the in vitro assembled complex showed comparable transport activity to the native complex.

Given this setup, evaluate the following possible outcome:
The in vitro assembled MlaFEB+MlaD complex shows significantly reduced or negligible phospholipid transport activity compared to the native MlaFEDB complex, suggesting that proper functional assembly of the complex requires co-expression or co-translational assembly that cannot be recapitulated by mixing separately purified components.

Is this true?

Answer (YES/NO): NO